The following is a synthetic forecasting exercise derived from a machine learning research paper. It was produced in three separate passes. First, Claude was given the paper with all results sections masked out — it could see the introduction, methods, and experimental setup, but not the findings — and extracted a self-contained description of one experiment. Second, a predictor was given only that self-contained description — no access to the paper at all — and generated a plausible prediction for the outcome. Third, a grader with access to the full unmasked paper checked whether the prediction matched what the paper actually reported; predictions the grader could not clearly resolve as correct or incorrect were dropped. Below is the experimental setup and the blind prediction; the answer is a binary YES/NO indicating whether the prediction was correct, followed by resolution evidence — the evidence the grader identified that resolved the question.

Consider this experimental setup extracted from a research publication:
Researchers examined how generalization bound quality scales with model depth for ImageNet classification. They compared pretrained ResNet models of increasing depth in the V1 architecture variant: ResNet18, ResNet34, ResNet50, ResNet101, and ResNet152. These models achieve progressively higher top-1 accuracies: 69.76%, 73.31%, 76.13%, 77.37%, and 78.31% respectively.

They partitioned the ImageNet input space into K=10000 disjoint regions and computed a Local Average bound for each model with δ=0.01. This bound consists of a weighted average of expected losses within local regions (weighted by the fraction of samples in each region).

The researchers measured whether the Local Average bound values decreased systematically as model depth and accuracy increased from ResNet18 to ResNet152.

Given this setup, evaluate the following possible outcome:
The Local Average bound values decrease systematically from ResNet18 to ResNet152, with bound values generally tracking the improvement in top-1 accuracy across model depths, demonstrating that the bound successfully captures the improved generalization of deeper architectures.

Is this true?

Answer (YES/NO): YES